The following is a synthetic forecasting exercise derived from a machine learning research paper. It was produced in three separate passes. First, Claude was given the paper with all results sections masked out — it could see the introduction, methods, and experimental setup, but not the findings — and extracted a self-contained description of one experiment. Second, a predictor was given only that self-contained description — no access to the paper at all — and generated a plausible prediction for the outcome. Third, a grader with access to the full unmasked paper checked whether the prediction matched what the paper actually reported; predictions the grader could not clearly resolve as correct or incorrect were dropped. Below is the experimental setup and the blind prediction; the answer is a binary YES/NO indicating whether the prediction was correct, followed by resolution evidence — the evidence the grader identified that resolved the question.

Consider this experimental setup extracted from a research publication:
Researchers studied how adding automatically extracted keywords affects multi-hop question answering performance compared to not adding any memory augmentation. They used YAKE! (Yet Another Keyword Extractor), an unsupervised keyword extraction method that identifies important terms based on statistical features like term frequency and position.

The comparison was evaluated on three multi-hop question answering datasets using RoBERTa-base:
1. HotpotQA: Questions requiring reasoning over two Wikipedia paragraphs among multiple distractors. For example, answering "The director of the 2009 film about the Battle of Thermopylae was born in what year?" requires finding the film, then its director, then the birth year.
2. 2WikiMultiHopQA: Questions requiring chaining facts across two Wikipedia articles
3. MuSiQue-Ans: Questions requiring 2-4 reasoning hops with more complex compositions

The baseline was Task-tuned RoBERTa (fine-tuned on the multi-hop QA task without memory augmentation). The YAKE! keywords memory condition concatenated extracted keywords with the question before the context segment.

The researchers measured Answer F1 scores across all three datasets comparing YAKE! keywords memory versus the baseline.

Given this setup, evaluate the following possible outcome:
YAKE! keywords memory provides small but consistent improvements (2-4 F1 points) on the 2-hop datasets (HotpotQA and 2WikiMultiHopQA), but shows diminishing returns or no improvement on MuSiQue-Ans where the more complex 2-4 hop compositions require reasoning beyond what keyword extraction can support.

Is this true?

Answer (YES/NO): NO